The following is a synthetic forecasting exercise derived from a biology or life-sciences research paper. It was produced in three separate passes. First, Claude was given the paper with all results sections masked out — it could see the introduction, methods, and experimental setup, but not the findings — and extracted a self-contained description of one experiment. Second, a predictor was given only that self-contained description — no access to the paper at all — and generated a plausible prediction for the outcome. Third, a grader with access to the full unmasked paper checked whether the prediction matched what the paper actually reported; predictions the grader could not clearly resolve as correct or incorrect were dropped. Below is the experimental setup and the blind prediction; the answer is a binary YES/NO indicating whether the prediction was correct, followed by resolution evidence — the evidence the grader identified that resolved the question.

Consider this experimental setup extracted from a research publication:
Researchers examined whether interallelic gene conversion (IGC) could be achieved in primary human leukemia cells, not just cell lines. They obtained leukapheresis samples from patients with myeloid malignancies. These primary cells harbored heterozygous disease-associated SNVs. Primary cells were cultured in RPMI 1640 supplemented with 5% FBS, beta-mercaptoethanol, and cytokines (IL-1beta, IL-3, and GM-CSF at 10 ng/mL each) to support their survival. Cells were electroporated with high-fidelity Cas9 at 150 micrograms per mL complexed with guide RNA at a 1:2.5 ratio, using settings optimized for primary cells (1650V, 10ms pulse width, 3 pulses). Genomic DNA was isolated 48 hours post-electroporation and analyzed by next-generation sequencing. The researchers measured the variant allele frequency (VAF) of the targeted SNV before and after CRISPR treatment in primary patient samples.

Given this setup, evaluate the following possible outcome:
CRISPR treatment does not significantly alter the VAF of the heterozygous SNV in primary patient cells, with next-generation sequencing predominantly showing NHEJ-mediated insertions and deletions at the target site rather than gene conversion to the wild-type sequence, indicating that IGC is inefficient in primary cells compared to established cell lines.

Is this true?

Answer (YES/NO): NO